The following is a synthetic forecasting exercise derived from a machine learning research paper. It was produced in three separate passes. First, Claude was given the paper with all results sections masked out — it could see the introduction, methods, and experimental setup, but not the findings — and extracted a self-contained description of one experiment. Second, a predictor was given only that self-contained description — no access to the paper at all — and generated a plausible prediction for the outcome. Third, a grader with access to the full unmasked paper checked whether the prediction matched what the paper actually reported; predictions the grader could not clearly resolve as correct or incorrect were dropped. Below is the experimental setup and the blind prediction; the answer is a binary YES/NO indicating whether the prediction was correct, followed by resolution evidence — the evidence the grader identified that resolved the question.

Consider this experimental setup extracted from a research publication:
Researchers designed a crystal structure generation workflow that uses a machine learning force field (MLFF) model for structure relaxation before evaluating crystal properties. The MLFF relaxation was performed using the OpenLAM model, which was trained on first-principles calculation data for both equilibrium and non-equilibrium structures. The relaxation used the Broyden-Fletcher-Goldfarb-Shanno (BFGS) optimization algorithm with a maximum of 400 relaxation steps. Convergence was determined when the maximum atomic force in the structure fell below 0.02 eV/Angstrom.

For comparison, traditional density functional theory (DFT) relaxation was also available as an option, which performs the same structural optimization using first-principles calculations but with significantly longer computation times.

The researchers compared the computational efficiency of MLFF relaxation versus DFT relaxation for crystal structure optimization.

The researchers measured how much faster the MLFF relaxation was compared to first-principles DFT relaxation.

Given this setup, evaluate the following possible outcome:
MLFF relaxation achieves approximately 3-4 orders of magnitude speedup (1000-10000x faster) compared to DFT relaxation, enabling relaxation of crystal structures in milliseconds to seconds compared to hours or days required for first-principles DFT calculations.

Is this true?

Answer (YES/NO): NO